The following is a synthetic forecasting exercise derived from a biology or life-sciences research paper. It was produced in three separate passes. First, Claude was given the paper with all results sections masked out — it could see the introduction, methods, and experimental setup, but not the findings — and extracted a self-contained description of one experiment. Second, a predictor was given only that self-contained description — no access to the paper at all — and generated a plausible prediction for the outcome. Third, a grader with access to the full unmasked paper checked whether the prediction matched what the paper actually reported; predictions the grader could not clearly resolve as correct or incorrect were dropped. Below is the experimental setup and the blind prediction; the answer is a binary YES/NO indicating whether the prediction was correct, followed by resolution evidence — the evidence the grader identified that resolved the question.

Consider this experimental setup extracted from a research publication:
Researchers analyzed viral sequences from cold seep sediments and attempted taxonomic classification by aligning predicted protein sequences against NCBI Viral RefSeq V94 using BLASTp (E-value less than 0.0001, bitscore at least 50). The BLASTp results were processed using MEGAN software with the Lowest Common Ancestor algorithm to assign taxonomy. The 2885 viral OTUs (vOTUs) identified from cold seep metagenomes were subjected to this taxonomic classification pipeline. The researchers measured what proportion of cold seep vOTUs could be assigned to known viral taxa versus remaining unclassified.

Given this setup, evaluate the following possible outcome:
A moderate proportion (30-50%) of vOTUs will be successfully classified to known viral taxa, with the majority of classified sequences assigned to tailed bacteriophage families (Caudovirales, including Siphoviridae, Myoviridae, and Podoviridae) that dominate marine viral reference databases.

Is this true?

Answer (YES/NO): NO